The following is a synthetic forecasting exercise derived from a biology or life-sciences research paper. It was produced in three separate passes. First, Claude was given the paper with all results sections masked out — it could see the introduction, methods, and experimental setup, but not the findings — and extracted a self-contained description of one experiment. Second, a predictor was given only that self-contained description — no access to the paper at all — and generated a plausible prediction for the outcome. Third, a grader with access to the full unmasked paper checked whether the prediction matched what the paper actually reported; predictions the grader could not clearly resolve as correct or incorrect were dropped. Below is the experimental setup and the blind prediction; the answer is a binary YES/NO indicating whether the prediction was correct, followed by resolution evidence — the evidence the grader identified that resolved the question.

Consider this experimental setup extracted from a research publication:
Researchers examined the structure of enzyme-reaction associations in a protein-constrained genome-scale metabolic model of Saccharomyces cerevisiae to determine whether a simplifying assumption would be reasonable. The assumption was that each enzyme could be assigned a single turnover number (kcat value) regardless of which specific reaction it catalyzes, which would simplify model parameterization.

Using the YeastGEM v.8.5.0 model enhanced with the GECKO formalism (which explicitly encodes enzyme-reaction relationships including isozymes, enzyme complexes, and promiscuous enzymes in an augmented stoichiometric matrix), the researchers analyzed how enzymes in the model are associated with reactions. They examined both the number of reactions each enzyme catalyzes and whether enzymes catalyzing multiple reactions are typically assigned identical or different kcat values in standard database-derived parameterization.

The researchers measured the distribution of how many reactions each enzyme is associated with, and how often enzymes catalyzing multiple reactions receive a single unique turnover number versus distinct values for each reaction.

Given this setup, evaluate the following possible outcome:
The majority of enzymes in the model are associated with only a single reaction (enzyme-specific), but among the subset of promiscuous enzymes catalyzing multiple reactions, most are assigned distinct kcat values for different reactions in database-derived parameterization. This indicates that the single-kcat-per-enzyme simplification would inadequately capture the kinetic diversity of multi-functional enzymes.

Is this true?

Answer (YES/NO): NO